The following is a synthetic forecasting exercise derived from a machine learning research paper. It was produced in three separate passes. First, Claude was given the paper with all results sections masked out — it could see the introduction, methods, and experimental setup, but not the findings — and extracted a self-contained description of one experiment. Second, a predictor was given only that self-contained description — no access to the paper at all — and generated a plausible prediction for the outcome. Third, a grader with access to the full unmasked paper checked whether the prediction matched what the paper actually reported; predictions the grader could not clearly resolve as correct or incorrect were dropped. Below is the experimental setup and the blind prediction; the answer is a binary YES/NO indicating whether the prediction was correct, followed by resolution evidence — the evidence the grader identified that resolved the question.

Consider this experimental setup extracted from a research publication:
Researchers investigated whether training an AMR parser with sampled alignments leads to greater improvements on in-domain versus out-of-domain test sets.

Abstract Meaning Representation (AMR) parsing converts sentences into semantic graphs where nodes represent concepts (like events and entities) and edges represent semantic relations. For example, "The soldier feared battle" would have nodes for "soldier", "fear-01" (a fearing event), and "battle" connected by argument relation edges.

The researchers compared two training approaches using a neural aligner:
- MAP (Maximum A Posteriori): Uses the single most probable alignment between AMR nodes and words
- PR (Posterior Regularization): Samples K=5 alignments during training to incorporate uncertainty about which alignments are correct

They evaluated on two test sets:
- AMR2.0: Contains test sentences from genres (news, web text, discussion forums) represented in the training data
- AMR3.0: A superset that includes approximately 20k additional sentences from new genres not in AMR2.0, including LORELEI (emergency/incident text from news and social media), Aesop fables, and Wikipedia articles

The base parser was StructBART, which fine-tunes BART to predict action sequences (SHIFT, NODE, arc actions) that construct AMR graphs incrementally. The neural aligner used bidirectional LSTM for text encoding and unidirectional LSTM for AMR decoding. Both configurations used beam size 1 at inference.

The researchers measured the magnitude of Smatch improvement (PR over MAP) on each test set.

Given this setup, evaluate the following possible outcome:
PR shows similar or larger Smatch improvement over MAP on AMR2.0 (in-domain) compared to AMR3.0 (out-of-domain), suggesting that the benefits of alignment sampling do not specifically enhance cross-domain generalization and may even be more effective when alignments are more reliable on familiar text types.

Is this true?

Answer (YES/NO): NO